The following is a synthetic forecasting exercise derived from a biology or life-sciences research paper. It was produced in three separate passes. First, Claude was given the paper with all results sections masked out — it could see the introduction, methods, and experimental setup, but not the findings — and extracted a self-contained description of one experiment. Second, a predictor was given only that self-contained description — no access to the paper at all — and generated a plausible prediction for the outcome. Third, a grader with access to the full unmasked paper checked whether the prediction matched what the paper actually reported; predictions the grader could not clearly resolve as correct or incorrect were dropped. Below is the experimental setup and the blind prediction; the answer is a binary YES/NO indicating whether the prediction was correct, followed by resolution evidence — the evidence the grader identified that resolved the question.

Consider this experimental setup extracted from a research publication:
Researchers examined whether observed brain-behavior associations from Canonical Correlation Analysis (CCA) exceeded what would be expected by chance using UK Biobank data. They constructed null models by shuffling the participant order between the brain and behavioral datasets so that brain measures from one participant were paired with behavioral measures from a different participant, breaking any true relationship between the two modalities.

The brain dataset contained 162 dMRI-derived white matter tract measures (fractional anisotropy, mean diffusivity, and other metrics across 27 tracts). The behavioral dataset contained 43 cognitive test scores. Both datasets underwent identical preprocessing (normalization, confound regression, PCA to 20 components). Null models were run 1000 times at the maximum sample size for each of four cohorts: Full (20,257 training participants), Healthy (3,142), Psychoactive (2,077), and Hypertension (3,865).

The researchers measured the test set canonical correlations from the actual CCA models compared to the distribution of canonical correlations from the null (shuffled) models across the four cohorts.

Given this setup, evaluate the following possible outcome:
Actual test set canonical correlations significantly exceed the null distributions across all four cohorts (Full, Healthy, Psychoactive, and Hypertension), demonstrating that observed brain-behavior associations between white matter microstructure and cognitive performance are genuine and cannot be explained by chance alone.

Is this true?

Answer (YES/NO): YES